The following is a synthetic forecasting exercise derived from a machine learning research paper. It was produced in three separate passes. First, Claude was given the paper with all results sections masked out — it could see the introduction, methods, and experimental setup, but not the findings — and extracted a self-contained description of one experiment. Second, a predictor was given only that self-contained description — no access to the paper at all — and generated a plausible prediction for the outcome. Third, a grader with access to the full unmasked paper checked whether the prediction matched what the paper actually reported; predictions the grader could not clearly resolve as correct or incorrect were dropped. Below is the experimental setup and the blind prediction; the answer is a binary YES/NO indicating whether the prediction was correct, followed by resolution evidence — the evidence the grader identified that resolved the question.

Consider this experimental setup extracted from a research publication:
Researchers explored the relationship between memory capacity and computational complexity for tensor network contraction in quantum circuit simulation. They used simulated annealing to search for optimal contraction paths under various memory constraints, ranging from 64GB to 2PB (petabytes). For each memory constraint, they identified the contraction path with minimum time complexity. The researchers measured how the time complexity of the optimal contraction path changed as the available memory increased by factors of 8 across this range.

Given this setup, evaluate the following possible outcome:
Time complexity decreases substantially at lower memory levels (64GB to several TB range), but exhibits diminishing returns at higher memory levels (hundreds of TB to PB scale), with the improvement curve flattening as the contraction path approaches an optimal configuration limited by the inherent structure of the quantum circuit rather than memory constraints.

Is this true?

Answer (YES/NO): NO